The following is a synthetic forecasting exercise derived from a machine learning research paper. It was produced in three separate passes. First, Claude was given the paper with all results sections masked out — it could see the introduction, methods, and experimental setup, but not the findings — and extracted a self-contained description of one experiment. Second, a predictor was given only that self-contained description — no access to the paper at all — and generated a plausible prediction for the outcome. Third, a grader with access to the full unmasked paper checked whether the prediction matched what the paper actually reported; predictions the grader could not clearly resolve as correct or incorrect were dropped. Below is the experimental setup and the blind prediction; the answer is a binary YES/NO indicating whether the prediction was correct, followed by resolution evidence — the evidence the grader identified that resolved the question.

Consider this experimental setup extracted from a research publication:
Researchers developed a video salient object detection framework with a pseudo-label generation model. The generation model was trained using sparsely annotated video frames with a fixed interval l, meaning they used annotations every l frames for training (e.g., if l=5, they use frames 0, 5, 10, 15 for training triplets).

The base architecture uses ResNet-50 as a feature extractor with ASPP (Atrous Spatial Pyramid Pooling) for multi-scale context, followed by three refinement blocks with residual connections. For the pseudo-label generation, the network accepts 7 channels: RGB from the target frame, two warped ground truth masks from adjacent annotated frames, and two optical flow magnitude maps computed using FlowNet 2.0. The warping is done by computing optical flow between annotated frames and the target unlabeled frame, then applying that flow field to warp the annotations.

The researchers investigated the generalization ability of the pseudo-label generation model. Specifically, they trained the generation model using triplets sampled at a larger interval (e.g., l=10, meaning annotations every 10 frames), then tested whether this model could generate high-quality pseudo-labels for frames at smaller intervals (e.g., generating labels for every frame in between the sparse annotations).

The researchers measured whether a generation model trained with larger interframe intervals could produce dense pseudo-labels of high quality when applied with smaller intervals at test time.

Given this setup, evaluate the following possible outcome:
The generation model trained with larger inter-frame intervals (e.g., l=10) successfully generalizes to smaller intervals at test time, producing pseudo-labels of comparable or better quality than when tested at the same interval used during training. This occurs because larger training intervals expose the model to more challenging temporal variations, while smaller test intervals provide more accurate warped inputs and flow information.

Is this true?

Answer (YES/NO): YES